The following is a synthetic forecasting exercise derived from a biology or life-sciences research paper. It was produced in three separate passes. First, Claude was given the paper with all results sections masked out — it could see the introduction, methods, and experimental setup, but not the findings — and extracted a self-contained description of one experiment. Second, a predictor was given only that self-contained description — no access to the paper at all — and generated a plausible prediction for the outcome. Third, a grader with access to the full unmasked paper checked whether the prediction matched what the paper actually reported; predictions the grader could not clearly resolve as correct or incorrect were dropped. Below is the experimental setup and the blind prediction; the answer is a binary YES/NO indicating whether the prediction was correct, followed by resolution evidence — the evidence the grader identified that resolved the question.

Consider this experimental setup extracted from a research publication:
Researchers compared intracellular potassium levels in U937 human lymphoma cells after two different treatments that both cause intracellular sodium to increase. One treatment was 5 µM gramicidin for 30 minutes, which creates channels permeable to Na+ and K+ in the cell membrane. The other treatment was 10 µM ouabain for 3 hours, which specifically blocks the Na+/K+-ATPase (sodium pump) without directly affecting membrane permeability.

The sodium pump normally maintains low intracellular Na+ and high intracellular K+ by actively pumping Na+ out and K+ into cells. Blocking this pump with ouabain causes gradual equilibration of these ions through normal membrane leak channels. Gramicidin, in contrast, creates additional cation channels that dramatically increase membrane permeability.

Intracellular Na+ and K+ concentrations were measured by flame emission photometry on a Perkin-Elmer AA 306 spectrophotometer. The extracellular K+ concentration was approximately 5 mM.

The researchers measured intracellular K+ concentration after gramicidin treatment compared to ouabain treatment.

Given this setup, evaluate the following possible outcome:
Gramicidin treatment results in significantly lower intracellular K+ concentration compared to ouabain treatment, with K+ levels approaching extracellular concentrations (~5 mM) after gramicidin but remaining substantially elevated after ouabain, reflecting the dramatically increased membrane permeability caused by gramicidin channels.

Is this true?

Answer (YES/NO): NO